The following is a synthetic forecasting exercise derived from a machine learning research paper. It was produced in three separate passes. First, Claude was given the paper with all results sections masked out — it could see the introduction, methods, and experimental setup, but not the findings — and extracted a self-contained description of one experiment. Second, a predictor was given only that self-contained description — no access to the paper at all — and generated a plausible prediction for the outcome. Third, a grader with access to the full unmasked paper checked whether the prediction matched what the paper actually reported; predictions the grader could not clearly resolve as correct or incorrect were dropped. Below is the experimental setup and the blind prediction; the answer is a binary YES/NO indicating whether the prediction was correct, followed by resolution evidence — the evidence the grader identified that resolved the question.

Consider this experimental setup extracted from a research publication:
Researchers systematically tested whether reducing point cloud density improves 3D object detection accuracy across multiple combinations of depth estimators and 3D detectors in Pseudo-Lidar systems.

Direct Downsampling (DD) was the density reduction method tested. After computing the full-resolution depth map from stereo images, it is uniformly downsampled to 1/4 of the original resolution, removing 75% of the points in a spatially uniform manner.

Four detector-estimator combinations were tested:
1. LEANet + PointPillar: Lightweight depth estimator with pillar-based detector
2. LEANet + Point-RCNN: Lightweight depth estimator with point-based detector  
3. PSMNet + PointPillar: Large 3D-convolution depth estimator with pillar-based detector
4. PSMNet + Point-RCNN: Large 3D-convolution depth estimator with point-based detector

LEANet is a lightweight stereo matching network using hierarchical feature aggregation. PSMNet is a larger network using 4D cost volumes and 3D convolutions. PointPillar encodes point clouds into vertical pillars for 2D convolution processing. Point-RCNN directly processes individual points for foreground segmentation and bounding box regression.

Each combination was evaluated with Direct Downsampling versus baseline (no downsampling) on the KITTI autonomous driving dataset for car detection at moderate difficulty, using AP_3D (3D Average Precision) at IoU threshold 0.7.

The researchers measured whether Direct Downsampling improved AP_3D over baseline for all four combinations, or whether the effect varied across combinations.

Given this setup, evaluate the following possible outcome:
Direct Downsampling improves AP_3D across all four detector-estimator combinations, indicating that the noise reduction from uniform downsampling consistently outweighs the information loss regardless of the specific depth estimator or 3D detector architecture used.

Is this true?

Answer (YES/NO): YES